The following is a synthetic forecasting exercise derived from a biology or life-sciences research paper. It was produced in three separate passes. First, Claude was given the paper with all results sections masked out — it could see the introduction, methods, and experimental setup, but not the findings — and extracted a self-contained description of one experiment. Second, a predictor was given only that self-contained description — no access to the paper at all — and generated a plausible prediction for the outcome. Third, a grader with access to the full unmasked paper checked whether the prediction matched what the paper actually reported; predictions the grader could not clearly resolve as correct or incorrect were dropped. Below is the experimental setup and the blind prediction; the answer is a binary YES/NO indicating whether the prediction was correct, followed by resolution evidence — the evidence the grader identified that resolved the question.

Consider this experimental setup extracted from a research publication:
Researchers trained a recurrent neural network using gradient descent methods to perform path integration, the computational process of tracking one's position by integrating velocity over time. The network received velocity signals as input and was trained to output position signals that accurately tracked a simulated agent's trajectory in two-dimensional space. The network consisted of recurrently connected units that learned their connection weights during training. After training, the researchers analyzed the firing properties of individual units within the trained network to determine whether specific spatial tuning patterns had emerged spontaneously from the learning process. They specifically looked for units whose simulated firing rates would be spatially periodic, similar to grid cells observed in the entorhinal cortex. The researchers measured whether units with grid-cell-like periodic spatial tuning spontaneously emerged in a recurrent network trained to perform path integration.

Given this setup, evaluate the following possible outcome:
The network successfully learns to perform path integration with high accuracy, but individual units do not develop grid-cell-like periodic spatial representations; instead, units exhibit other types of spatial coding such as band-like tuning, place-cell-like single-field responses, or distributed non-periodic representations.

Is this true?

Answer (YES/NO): NO